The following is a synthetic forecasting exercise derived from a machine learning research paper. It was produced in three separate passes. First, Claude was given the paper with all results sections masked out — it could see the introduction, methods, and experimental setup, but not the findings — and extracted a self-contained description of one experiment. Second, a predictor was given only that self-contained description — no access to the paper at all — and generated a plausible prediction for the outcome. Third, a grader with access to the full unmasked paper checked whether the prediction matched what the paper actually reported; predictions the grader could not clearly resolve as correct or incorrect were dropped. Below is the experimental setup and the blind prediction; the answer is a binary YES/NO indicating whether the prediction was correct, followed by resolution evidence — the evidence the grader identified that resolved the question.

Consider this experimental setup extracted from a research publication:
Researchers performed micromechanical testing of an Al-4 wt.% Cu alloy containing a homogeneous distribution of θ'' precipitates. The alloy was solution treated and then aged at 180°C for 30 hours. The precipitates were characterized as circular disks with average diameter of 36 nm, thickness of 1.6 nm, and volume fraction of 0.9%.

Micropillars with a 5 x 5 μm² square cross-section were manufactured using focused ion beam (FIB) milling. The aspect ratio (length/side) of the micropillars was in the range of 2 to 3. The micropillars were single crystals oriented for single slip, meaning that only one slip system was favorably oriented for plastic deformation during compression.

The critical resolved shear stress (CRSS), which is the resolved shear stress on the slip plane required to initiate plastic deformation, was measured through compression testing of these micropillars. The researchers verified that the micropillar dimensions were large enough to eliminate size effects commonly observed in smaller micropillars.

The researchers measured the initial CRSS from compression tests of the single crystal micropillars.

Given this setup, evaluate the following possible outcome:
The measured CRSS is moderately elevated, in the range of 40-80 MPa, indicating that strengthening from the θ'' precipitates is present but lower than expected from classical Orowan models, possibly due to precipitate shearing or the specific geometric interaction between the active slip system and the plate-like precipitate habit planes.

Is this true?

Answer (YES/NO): NO